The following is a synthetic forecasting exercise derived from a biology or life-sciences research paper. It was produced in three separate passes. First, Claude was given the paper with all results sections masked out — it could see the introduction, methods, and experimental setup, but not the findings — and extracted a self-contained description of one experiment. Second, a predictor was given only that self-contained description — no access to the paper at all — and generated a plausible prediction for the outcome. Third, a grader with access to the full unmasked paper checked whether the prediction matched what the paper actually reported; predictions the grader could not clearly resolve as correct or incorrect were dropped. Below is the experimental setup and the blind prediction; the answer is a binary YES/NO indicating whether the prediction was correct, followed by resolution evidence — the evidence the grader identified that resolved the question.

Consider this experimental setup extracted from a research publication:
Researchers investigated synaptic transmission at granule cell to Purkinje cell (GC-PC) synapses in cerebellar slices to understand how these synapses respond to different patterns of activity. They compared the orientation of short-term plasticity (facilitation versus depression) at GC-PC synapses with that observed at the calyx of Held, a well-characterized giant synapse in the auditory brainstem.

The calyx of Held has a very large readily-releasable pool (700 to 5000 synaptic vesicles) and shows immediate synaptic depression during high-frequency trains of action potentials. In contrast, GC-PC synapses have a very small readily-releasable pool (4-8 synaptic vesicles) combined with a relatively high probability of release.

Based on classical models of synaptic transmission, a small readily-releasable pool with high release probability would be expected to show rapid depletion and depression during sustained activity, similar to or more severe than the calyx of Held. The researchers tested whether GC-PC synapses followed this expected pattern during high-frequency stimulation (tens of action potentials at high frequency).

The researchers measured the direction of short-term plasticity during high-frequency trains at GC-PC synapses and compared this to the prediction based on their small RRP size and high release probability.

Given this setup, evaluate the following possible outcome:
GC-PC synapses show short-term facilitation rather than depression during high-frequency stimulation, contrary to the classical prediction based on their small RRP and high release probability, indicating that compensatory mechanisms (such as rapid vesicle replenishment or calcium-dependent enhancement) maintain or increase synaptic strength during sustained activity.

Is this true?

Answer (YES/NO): YES